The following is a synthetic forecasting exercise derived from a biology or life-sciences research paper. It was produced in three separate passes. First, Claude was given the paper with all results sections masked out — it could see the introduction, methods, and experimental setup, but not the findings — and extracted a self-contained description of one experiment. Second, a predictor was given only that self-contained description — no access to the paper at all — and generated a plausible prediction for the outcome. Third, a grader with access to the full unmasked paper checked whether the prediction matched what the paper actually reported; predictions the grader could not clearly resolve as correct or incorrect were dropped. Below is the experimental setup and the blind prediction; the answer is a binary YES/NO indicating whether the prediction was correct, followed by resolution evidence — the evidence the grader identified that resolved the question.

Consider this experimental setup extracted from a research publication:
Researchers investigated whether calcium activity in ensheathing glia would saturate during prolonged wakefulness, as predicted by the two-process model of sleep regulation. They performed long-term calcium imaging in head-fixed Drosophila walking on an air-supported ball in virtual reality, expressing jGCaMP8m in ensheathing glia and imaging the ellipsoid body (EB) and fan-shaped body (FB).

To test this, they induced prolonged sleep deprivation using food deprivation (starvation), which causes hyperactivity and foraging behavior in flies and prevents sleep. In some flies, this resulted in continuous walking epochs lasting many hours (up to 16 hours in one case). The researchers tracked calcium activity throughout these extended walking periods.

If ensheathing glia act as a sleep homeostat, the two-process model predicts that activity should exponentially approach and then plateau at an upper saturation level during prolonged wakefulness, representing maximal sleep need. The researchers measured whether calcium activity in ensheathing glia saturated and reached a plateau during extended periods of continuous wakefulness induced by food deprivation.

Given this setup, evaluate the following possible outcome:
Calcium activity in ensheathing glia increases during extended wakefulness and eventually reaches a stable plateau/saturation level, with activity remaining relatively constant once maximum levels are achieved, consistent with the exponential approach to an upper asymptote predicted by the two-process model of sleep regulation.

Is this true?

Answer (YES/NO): YES